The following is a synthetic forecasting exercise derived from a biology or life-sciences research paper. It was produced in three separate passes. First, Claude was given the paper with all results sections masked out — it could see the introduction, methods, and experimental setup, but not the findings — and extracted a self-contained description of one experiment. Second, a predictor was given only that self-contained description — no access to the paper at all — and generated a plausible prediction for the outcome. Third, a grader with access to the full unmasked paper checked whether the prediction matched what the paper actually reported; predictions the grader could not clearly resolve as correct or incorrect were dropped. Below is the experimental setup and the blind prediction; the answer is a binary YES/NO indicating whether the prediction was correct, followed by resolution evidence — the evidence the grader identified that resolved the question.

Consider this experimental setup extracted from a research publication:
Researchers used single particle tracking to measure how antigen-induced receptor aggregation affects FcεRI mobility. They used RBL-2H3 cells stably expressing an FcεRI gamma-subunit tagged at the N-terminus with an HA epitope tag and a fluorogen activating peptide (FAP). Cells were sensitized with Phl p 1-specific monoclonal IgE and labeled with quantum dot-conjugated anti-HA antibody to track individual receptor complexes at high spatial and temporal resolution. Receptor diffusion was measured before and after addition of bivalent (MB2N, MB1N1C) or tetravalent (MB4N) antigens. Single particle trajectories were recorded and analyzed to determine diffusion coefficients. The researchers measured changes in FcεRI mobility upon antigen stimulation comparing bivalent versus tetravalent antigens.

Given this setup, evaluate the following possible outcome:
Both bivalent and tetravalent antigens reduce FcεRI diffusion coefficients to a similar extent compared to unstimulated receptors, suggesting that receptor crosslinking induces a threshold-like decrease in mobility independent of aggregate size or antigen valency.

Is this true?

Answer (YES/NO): NO